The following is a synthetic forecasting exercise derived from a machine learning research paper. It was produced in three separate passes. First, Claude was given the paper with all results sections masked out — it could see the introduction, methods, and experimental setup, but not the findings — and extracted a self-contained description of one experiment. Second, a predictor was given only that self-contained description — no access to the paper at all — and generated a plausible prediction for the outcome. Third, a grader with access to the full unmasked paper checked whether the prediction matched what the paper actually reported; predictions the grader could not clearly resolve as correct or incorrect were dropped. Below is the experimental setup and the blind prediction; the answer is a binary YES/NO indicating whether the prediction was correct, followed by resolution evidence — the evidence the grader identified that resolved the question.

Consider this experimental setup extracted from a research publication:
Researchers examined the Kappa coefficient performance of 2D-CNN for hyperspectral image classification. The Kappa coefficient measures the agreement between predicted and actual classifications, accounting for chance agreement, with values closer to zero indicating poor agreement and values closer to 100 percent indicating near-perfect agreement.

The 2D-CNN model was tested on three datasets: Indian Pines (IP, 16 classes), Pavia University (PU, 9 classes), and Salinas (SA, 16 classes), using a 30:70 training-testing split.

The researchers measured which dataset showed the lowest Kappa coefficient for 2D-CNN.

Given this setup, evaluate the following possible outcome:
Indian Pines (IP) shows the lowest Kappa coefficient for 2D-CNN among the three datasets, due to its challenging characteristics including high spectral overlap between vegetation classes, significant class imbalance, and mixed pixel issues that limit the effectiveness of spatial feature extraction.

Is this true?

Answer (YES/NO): YES